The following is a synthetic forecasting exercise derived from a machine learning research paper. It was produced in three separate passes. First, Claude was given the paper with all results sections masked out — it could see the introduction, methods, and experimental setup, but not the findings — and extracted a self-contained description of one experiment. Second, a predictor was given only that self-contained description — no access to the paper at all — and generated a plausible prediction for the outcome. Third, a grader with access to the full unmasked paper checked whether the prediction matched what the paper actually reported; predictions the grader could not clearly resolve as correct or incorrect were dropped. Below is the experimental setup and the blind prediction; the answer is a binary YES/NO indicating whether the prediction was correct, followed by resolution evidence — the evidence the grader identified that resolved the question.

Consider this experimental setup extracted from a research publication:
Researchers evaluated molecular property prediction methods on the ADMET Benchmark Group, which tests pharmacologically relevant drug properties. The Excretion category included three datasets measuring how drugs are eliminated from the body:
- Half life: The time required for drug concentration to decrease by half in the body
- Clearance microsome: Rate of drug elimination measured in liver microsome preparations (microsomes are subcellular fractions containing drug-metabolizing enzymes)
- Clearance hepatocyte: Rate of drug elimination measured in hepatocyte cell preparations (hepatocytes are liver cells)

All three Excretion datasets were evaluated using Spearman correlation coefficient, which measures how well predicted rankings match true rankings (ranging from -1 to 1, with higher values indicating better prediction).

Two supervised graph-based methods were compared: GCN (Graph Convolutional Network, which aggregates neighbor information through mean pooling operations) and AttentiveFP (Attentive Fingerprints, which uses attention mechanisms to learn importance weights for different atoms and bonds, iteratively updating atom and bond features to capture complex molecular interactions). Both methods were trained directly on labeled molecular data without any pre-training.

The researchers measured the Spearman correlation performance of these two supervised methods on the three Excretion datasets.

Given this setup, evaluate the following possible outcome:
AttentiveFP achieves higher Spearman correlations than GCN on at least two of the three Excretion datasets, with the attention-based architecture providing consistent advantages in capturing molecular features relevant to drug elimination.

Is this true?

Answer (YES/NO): NO